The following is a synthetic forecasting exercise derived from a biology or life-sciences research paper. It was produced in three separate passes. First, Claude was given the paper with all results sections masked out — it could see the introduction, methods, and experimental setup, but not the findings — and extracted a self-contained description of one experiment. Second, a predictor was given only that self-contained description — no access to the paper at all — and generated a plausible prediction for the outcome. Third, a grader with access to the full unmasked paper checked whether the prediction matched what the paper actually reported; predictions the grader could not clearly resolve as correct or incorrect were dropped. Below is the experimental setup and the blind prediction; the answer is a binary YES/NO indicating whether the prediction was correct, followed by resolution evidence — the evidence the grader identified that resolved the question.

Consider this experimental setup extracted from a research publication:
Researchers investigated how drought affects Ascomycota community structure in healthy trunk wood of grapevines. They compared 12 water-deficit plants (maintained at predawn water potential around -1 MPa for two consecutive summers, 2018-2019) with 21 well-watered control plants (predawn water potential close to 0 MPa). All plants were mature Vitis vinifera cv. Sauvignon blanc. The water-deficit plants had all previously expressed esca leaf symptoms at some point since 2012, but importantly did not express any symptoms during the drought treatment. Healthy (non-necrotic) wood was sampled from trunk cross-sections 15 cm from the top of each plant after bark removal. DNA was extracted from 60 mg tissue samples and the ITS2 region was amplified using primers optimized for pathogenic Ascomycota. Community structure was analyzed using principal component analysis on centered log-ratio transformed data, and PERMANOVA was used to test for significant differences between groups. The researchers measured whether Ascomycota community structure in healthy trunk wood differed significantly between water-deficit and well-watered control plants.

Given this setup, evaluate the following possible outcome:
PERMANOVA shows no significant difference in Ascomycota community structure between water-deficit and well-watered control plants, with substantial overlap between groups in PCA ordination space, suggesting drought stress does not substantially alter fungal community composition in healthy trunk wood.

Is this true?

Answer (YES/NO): NO